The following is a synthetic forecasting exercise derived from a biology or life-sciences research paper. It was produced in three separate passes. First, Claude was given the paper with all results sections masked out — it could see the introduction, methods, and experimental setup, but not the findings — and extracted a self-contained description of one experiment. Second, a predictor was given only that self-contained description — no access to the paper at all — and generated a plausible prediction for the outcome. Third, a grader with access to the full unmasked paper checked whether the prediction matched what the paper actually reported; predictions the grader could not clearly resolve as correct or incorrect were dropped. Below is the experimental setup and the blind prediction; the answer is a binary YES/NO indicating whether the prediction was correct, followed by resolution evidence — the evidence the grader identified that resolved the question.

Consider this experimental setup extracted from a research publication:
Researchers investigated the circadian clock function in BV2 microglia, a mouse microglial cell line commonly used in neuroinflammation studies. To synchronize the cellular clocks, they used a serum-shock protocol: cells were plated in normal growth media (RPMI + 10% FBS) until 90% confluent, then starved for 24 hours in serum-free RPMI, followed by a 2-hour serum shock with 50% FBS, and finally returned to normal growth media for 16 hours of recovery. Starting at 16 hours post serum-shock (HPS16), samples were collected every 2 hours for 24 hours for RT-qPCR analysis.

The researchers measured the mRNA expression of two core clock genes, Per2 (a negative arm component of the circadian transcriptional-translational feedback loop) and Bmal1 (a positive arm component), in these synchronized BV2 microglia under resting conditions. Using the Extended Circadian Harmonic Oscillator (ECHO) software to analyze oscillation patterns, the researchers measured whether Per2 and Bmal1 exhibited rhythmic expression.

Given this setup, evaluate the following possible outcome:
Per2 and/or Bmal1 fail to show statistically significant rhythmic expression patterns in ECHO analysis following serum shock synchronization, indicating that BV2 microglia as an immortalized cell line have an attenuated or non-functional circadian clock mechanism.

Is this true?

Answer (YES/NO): NO